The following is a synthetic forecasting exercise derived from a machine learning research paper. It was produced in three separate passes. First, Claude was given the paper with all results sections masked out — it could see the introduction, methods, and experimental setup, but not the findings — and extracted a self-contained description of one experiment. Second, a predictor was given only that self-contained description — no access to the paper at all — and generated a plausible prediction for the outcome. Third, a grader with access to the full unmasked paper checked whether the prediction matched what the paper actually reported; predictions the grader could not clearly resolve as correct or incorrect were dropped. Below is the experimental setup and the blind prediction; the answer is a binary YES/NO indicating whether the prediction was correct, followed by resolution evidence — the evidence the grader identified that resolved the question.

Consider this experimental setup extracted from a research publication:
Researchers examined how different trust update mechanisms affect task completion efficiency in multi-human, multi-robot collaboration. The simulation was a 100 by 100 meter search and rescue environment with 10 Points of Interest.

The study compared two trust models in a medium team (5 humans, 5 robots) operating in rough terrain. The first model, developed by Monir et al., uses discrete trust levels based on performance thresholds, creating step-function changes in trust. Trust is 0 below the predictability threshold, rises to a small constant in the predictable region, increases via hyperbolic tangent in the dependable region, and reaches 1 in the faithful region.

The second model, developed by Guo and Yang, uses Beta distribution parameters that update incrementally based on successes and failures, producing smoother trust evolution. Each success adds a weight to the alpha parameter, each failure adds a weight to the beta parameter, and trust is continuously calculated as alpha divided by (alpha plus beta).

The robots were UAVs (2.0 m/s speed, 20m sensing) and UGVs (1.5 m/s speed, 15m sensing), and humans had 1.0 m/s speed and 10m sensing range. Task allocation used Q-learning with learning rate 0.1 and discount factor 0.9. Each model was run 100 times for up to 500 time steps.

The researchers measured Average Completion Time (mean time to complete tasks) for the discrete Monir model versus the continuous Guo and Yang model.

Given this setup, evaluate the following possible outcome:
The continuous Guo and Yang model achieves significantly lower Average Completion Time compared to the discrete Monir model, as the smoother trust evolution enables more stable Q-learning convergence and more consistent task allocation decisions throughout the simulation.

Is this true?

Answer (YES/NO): NO